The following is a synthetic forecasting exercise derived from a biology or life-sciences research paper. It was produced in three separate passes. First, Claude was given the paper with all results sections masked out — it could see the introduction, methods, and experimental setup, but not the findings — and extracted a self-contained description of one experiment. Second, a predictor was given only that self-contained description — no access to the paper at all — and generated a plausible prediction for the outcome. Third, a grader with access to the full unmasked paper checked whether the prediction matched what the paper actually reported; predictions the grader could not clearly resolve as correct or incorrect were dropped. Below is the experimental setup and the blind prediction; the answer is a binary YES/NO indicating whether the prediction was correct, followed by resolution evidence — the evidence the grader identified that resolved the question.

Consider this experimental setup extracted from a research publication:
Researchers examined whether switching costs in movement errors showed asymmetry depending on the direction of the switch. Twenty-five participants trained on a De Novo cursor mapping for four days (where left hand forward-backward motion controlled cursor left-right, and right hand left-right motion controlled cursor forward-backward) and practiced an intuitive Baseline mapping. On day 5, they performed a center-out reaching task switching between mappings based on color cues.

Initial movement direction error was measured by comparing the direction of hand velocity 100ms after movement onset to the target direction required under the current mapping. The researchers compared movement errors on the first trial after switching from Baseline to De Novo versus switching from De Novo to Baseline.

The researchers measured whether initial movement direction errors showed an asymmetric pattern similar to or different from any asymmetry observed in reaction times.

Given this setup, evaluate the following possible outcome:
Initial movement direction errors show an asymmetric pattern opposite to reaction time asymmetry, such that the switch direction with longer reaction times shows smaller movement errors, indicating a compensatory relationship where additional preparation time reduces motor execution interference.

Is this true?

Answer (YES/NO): NO